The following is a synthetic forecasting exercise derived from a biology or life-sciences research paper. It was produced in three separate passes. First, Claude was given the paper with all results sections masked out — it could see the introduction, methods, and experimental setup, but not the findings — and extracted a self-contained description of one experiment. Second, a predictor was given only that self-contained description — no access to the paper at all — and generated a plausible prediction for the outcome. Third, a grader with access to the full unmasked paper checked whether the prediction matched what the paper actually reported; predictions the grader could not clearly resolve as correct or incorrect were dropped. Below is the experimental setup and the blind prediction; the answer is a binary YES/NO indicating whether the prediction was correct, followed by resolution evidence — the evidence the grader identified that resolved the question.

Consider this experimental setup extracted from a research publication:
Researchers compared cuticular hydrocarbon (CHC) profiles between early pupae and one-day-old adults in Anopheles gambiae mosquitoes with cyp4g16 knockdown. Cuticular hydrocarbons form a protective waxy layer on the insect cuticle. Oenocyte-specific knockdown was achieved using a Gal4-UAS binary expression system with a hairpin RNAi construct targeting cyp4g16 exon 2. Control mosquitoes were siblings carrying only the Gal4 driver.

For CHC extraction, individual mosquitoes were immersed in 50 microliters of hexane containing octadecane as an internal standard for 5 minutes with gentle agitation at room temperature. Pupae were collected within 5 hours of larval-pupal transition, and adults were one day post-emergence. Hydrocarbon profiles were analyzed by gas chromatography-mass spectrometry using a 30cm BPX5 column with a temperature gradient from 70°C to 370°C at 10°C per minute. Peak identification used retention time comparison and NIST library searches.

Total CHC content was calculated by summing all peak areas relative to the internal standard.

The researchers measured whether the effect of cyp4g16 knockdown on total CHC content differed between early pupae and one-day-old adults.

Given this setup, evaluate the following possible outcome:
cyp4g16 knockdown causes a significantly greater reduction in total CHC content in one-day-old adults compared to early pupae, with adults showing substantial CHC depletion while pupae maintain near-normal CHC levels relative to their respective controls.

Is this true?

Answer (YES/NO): NO